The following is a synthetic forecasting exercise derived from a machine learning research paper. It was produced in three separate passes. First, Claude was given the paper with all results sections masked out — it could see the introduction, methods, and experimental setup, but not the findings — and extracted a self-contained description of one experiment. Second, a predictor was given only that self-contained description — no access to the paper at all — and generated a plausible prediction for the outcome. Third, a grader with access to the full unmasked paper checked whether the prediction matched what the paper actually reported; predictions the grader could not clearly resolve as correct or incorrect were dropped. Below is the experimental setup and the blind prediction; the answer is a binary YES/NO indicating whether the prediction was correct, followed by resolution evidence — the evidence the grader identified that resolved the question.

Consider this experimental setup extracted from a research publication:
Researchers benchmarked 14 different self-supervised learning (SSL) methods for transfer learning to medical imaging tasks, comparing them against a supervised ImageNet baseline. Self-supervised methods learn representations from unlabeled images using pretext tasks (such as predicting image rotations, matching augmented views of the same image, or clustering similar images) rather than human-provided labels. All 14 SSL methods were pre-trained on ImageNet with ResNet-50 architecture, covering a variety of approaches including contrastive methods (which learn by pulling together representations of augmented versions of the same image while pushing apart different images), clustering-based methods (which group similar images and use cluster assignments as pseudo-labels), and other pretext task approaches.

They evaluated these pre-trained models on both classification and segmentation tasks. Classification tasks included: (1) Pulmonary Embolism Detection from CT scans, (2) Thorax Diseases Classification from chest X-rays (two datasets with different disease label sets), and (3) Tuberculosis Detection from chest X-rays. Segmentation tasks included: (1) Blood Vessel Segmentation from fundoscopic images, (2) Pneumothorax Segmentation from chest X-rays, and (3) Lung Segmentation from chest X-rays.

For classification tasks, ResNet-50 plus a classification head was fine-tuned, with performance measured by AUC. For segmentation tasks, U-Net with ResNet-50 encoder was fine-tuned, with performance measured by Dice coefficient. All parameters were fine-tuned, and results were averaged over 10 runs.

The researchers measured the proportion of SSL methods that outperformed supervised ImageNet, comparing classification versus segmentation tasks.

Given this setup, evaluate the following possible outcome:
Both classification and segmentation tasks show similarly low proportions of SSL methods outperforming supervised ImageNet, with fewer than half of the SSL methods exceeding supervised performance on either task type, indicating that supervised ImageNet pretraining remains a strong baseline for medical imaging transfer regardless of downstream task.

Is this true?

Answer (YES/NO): NO